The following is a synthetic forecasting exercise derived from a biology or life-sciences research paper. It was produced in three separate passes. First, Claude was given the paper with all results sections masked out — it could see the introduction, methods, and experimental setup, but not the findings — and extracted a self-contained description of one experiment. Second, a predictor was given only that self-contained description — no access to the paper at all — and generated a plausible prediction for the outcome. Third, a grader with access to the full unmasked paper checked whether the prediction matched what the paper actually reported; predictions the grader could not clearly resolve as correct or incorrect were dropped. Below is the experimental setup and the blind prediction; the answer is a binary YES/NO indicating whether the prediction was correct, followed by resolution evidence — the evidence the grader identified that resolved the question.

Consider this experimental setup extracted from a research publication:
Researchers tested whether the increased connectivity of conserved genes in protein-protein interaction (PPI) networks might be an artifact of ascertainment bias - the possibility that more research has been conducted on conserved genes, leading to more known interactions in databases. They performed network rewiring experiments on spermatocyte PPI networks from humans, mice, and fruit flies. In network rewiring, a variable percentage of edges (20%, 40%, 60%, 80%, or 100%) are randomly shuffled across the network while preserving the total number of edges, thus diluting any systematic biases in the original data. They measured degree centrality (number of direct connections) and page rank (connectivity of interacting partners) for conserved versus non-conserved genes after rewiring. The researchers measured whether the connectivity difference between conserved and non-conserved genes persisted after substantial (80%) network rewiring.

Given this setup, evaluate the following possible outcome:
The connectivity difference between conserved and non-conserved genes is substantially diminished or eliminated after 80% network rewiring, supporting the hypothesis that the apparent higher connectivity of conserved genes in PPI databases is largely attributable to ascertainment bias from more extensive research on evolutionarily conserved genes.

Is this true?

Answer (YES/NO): NO